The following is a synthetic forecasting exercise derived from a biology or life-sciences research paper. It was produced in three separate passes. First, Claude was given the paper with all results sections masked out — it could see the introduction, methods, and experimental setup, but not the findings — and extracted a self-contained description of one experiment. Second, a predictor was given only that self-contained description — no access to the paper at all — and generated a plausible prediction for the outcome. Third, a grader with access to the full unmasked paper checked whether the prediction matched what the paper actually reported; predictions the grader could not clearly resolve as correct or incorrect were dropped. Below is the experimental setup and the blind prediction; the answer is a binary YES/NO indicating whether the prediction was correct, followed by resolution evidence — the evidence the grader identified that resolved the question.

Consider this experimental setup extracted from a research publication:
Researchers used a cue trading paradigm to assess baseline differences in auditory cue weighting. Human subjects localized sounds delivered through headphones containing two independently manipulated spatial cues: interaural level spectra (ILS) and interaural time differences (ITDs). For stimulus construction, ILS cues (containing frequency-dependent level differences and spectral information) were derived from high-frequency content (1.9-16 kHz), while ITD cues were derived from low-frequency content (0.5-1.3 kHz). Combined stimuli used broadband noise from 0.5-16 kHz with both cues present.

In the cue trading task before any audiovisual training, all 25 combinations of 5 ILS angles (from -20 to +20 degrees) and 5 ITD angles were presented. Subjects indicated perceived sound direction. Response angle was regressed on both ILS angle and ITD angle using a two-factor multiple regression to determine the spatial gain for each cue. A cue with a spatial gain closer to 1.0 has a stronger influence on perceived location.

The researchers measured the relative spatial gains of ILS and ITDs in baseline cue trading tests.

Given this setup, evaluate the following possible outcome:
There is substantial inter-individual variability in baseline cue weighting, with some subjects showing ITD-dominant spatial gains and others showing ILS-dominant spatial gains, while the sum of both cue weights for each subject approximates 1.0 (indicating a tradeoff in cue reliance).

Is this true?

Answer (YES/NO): NO